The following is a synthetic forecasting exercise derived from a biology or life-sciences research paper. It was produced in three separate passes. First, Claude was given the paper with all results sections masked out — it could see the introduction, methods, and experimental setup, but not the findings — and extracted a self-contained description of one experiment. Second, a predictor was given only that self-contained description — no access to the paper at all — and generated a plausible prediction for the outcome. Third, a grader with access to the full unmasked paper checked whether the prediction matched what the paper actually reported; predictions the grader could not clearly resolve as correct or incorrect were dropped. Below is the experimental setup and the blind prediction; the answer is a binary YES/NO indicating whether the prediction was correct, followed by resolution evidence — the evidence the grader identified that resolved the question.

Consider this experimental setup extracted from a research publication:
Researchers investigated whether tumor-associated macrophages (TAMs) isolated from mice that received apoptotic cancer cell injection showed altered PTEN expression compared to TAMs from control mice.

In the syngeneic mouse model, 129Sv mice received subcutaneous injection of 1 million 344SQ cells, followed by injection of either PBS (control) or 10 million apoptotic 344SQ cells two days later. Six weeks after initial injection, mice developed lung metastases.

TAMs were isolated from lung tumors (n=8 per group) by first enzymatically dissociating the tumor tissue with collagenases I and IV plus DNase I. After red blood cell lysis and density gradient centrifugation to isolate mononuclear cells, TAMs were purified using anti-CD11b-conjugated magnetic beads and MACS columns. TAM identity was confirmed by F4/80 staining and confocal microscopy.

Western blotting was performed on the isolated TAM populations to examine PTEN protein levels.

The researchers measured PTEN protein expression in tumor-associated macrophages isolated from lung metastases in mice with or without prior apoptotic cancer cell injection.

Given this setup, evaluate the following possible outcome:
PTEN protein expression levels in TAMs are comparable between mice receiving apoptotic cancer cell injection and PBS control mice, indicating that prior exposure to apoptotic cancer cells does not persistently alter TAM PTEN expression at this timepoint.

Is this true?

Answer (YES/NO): NO